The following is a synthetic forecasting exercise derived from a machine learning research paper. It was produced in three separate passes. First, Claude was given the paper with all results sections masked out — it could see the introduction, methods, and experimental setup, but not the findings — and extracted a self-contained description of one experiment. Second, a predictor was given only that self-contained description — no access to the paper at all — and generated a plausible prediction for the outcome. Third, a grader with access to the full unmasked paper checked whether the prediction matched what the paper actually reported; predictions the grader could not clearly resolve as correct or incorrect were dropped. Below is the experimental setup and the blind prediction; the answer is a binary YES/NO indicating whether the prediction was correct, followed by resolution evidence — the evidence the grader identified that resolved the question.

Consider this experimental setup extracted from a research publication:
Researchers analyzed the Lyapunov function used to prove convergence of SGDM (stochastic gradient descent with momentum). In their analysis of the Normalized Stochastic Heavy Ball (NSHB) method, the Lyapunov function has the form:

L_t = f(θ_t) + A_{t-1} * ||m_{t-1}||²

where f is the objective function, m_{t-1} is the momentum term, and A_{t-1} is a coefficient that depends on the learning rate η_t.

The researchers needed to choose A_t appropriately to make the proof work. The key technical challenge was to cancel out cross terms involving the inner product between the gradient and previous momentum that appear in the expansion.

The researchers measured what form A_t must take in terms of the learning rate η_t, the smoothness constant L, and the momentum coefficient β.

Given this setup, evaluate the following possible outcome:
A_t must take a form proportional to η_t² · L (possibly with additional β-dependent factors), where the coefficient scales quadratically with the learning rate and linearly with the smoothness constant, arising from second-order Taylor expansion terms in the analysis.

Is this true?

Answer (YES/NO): NO